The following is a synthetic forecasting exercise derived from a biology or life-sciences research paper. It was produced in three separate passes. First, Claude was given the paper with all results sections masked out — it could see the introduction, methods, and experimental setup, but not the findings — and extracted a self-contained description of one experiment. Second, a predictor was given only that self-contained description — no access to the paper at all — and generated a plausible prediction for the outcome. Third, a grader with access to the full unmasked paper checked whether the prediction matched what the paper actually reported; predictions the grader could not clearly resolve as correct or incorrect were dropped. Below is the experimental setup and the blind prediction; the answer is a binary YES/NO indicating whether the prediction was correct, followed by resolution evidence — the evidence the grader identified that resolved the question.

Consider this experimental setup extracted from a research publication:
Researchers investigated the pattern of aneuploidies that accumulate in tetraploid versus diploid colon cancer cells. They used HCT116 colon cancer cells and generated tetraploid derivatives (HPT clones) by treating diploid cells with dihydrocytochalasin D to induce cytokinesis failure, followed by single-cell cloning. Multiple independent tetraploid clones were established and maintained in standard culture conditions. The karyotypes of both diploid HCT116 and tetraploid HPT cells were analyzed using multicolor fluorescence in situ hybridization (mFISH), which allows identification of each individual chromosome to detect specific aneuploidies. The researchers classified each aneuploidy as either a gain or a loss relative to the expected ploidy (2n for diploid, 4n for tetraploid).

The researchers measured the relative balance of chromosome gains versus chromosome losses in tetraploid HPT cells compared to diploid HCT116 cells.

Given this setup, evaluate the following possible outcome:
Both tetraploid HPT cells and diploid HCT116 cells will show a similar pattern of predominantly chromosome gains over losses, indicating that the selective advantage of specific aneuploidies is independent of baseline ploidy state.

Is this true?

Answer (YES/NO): NO